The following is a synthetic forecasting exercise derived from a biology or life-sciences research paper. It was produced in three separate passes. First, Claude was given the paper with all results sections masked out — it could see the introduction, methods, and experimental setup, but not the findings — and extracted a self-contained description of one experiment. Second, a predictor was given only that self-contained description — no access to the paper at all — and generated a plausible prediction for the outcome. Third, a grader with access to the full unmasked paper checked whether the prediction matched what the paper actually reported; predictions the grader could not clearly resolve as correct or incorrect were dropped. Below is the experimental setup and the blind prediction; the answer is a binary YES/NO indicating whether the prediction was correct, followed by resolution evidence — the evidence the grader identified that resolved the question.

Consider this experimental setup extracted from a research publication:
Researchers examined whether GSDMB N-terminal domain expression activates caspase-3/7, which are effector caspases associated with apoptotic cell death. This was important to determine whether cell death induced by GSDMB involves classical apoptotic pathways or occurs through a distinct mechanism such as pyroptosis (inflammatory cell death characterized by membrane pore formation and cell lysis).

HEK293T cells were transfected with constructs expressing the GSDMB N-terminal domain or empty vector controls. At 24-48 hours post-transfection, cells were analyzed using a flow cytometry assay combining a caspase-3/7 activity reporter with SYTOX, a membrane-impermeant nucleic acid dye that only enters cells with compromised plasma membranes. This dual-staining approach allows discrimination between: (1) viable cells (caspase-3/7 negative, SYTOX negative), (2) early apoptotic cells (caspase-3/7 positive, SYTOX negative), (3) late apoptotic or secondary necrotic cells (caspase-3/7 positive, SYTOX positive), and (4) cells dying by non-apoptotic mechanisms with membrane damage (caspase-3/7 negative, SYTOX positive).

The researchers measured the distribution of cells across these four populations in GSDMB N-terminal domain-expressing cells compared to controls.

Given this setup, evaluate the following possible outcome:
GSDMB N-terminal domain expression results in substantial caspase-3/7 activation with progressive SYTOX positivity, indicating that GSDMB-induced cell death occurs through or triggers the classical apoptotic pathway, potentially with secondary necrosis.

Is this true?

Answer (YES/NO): NO